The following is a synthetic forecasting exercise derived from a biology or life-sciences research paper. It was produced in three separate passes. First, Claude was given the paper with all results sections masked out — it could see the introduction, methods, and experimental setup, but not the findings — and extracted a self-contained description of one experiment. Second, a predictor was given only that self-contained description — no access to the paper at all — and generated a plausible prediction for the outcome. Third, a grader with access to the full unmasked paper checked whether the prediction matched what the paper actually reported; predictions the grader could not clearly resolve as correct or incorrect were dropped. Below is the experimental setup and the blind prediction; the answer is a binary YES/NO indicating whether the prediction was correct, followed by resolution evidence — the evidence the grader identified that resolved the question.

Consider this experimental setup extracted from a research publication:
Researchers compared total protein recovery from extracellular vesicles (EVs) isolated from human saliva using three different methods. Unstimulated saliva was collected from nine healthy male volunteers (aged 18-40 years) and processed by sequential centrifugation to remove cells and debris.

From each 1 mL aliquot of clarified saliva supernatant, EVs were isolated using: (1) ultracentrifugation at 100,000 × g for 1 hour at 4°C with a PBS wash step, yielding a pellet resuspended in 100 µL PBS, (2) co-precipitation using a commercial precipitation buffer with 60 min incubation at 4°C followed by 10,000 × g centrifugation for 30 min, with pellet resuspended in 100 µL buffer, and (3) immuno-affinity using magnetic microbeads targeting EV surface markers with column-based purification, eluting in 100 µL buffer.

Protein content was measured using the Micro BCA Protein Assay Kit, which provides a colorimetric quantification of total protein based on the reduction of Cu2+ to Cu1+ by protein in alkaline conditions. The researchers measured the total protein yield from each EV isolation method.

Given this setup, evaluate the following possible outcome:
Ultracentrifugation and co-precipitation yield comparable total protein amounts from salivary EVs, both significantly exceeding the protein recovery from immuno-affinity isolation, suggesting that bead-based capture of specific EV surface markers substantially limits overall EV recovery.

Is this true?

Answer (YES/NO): NO